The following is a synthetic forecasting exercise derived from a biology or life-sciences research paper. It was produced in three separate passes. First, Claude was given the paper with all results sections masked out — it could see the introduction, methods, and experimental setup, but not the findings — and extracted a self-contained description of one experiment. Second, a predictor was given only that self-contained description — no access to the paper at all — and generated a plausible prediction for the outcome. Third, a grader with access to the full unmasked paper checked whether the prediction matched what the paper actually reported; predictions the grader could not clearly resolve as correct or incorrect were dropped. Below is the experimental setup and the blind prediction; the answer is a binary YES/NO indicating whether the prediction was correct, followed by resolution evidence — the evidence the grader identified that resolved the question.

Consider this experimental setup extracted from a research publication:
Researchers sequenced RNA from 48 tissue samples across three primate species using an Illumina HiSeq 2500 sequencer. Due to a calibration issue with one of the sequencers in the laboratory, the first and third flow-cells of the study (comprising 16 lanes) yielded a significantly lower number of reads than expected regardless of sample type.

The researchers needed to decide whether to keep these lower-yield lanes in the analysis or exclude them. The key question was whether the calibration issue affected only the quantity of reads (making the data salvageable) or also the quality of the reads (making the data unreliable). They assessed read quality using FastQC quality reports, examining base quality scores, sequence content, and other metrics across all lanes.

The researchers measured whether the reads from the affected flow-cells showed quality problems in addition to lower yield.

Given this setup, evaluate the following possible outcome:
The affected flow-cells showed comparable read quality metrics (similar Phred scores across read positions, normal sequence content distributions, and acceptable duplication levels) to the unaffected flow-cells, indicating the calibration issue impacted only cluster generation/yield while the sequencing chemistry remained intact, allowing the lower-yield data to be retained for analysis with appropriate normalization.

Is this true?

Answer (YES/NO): YES